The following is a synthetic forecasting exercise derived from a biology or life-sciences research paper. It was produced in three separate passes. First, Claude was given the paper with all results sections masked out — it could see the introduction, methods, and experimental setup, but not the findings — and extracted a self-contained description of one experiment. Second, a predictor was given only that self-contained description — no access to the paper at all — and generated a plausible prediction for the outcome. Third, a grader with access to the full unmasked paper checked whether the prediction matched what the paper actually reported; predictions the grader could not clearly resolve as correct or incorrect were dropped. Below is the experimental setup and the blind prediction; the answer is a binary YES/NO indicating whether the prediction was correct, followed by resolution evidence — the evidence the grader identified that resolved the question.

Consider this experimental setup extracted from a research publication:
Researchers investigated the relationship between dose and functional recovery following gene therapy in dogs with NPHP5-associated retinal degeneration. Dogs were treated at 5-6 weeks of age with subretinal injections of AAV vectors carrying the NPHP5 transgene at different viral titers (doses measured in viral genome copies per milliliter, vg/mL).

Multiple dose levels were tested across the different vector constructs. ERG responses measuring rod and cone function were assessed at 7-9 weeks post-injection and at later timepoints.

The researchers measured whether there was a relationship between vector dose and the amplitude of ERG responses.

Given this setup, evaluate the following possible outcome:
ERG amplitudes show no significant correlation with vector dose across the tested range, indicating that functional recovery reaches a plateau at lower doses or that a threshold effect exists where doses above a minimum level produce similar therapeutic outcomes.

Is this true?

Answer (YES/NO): NO